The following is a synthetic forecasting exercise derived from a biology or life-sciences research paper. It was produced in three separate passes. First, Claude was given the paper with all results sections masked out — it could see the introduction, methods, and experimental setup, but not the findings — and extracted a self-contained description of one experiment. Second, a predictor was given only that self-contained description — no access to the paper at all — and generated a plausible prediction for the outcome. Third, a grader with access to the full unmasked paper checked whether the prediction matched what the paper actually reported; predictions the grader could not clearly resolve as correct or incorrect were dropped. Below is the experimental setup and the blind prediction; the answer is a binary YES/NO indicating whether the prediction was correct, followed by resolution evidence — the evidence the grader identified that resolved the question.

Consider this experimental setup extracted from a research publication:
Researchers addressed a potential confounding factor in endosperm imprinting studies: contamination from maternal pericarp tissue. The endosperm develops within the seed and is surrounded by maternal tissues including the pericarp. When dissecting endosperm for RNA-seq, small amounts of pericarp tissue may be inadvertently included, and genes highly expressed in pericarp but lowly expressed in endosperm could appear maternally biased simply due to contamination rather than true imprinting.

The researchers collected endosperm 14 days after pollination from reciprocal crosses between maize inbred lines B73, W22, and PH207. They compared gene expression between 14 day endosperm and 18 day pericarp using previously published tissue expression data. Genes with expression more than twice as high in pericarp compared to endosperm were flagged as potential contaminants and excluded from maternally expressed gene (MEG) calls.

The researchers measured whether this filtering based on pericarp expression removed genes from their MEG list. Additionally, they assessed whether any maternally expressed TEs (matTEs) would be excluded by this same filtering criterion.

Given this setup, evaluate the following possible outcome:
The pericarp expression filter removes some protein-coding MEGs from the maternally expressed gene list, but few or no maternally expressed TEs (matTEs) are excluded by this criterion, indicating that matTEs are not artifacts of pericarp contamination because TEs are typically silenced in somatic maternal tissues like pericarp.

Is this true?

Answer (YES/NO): YES